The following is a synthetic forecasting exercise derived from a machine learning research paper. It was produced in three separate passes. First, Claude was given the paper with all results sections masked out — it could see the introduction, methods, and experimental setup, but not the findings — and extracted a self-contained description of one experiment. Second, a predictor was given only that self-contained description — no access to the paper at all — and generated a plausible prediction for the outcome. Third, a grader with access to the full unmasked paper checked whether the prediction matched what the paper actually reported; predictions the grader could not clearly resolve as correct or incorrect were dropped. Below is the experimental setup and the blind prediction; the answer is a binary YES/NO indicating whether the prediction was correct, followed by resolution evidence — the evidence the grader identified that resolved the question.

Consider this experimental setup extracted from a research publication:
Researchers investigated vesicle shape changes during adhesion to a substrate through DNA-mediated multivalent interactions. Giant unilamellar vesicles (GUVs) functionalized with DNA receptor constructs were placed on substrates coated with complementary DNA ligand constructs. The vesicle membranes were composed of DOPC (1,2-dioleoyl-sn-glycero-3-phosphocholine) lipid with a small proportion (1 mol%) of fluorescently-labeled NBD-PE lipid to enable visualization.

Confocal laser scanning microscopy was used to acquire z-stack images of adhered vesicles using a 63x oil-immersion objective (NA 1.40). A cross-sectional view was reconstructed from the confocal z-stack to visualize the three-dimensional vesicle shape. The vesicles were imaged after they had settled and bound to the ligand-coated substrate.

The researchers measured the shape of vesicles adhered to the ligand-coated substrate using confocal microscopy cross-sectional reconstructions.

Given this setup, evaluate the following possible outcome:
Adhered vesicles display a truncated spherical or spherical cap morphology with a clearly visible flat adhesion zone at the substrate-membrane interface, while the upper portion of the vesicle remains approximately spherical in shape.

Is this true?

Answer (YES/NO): YES